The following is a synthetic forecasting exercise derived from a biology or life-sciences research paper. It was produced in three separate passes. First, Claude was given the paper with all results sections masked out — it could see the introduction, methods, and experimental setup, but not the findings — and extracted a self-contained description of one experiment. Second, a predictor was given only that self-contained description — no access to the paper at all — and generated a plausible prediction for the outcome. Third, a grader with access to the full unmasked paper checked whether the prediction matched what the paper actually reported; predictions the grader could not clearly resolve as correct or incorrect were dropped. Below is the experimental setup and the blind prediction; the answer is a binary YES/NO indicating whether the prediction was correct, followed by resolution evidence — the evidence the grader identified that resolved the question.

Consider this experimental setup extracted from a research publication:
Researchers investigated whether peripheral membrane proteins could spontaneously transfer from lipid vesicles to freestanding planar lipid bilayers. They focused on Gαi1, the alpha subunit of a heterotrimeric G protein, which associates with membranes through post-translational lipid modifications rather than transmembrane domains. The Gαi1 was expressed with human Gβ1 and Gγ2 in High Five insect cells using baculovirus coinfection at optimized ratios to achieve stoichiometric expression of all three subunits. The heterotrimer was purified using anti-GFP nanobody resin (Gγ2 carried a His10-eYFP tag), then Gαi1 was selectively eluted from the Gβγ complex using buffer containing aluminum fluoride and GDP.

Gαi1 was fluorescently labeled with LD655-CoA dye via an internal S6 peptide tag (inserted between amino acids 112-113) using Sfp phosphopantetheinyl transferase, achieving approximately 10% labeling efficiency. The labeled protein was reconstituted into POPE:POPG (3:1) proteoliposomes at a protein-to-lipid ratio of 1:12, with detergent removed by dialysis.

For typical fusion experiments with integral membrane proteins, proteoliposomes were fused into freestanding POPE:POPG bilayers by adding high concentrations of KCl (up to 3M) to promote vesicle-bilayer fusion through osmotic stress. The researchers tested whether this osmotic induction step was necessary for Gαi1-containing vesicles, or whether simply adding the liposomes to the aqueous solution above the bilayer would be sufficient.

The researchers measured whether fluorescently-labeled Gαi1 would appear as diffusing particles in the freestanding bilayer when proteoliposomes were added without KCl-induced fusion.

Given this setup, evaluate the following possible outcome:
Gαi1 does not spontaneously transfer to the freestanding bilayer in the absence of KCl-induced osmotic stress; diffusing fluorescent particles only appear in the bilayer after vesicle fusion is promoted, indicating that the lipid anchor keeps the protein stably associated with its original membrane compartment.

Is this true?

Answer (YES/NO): NO